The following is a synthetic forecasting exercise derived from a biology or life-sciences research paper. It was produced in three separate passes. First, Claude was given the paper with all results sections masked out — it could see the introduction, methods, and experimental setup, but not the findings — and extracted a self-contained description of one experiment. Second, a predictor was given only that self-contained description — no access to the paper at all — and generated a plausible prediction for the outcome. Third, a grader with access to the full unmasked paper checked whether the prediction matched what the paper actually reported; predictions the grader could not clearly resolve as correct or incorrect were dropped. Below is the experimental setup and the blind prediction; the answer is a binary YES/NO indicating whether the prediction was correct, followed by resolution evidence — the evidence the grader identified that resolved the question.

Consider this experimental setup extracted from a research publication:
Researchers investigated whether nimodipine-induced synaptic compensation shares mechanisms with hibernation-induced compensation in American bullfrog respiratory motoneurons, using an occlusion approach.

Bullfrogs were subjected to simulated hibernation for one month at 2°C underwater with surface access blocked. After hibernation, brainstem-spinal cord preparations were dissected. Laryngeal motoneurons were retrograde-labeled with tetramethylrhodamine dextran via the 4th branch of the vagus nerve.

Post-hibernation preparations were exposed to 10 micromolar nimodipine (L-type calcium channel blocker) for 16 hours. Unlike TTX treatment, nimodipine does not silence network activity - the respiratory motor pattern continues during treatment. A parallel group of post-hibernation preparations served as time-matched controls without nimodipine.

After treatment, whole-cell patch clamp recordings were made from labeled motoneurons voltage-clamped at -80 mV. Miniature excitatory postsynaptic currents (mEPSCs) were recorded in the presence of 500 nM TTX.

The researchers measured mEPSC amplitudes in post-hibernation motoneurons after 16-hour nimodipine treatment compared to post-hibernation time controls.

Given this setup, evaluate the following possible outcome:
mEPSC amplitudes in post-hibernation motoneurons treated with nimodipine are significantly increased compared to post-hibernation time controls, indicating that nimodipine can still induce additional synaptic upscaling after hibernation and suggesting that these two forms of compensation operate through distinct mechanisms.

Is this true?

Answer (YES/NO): NO